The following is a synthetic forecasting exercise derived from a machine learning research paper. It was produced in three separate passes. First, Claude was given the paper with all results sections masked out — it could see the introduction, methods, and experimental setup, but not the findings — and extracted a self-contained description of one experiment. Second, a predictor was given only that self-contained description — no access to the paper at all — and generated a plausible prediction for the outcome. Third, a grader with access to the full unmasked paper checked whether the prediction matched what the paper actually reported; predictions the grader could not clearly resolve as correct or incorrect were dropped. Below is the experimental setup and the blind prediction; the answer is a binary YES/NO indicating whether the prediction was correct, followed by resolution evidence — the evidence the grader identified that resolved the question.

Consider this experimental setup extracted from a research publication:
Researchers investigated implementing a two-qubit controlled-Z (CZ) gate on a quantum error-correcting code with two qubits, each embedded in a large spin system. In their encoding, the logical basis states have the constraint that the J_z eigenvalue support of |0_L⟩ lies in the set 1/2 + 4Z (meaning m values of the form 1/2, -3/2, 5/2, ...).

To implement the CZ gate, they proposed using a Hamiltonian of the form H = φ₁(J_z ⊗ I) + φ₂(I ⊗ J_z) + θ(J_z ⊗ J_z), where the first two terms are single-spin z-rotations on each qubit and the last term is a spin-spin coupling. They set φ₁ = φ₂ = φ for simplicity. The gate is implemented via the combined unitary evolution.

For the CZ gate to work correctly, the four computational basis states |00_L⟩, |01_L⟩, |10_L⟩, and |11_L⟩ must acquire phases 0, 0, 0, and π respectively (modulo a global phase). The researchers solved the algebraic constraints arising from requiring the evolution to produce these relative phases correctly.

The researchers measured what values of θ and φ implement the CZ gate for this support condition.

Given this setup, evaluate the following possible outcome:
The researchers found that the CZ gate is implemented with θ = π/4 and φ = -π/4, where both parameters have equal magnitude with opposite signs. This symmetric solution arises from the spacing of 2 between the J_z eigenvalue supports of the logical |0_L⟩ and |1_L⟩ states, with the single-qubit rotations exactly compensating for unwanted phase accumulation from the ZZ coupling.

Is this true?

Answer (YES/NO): NO